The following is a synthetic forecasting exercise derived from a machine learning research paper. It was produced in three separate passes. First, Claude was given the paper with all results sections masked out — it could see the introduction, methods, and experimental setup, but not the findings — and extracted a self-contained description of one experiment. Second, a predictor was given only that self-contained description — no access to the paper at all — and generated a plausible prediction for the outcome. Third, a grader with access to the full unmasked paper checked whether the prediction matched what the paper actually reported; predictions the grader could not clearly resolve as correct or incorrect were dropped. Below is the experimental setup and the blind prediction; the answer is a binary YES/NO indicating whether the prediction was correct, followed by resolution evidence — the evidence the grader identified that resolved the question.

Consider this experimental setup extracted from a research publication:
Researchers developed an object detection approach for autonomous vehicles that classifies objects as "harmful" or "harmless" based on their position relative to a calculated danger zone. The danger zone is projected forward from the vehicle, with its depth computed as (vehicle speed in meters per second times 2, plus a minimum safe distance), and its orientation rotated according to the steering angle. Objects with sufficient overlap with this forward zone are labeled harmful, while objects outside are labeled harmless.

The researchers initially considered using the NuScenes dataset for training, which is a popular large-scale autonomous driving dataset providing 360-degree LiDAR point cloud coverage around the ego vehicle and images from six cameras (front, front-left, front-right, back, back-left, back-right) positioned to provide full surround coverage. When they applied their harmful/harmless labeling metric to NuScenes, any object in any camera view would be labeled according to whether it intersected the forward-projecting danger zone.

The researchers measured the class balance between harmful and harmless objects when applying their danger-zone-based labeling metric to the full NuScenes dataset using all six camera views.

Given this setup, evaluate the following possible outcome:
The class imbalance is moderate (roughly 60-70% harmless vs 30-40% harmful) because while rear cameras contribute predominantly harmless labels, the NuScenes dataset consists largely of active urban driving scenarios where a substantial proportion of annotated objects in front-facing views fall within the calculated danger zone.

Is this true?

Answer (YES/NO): NO